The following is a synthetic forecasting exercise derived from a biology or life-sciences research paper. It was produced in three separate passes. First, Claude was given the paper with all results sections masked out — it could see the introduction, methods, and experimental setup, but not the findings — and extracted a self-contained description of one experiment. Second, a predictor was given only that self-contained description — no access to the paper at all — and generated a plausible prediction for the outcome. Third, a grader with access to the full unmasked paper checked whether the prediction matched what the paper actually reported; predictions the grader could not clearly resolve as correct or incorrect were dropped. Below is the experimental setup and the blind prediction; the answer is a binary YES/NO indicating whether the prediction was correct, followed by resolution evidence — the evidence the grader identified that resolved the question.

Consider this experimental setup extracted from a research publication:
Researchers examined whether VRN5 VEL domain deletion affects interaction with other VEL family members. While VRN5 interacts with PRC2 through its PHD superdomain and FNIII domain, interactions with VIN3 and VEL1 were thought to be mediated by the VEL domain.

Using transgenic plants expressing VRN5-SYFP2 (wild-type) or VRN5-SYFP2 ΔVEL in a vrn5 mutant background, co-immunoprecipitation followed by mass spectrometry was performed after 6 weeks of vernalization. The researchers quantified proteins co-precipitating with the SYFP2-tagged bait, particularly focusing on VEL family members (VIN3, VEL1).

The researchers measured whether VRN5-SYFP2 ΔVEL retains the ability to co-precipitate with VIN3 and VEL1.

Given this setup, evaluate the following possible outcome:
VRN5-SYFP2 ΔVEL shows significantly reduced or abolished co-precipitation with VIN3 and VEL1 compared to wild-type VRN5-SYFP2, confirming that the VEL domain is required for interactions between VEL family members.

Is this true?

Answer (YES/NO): NO